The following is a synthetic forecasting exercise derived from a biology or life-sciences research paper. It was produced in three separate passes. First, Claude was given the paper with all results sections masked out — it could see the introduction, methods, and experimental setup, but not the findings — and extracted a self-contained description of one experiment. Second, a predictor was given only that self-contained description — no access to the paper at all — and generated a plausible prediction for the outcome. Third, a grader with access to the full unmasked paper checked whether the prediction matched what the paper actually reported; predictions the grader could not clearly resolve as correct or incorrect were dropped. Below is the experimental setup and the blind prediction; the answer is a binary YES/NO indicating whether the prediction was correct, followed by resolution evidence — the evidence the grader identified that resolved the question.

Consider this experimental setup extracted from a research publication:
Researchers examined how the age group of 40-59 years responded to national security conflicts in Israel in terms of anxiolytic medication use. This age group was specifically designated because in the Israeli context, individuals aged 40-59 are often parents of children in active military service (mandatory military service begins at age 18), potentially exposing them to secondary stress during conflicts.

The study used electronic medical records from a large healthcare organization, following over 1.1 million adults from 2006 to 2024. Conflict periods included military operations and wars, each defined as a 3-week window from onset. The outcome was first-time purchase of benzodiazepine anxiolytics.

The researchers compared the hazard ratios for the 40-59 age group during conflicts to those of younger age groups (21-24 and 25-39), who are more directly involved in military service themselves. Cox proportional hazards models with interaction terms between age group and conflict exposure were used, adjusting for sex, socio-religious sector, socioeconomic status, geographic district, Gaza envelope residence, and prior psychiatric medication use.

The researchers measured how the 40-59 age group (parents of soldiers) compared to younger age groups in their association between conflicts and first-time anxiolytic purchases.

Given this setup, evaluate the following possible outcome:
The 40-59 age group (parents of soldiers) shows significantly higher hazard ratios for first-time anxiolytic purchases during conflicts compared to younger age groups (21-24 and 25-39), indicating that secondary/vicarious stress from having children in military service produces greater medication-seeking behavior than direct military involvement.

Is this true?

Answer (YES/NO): NO